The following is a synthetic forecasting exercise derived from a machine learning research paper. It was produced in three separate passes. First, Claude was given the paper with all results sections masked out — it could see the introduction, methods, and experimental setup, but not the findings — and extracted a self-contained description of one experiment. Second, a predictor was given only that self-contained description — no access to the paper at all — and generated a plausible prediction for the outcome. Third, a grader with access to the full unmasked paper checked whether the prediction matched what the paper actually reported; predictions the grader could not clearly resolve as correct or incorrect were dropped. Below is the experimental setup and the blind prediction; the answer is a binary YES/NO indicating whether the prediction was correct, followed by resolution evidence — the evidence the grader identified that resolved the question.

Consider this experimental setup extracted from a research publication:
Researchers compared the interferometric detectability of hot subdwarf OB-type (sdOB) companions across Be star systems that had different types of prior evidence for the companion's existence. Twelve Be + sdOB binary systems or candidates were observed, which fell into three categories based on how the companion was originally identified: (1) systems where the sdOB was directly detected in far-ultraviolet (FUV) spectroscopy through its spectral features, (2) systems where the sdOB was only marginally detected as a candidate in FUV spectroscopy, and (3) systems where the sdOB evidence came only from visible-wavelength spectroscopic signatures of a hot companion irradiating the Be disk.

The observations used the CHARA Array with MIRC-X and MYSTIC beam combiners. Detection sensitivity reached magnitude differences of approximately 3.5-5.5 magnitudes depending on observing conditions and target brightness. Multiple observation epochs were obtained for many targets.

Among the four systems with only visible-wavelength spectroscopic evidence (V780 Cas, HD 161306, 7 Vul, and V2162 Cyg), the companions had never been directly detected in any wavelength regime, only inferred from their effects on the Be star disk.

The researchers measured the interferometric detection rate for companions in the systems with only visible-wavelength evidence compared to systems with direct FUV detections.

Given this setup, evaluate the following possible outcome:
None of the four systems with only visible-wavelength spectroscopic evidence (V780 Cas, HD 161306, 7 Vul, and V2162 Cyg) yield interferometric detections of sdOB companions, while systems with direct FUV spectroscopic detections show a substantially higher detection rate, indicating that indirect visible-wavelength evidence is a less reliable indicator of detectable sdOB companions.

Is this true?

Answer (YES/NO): NO